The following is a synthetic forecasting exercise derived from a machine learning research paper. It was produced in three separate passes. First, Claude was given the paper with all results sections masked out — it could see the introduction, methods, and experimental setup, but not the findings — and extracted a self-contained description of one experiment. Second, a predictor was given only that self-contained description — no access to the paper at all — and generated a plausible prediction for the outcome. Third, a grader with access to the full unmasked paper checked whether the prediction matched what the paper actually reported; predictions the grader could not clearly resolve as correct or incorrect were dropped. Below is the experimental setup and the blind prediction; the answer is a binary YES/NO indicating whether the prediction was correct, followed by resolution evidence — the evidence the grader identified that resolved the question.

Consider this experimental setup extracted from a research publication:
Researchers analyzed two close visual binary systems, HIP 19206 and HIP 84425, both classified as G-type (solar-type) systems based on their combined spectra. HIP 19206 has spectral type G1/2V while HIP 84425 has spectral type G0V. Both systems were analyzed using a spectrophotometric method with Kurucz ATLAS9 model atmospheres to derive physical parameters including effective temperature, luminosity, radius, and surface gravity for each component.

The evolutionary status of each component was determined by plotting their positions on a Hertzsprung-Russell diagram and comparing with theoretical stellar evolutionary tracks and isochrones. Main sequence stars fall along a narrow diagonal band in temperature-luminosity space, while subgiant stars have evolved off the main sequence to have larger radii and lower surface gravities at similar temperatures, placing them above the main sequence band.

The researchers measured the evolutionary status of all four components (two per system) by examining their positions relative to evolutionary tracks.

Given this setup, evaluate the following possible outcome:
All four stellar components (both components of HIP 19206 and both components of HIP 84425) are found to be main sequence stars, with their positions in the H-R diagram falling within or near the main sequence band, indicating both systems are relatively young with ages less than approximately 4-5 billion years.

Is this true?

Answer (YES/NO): NO